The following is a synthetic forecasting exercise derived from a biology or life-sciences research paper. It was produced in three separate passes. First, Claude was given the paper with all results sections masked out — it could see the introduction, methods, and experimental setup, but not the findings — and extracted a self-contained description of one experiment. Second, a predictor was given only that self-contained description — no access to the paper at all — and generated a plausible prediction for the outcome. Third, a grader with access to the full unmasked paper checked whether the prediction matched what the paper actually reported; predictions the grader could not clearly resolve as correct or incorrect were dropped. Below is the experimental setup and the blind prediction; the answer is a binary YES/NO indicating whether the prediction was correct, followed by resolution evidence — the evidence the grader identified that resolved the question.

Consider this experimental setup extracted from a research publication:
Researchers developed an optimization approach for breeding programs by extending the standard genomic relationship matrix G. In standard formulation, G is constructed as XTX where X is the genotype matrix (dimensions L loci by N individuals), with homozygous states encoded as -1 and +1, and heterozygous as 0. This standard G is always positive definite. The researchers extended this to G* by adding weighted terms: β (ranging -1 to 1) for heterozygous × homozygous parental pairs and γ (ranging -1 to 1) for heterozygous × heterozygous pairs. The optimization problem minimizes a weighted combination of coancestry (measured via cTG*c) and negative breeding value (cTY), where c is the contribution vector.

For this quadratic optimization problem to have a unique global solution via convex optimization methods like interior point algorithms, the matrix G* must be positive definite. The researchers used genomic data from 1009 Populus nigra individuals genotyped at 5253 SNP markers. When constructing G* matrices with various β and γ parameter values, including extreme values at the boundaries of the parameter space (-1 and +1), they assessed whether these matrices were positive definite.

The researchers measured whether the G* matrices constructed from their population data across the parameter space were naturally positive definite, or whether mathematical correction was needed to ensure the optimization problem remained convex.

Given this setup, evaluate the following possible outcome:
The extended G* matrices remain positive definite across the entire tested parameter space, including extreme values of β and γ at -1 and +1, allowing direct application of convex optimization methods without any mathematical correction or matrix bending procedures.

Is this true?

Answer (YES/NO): NO